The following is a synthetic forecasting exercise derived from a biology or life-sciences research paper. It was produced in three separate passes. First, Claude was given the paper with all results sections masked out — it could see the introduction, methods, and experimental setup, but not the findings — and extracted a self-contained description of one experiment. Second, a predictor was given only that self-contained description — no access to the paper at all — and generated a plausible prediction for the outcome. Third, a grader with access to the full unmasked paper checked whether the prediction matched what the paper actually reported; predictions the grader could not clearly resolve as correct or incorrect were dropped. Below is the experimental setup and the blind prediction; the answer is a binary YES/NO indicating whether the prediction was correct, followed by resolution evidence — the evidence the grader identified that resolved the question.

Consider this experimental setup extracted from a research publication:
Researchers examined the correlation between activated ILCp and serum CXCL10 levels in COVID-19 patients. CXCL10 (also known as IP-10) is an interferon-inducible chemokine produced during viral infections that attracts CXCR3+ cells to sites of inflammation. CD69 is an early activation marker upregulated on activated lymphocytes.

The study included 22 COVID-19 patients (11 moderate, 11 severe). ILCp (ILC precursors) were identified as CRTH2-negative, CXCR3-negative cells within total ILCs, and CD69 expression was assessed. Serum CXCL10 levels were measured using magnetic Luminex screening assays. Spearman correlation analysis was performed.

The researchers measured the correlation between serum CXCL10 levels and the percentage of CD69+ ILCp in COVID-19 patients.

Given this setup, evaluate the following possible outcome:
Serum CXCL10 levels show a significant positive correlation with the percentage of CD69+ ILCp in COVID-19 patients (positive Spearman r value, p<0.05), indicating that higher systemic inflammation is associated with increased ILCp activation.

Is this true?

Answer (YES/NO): YES